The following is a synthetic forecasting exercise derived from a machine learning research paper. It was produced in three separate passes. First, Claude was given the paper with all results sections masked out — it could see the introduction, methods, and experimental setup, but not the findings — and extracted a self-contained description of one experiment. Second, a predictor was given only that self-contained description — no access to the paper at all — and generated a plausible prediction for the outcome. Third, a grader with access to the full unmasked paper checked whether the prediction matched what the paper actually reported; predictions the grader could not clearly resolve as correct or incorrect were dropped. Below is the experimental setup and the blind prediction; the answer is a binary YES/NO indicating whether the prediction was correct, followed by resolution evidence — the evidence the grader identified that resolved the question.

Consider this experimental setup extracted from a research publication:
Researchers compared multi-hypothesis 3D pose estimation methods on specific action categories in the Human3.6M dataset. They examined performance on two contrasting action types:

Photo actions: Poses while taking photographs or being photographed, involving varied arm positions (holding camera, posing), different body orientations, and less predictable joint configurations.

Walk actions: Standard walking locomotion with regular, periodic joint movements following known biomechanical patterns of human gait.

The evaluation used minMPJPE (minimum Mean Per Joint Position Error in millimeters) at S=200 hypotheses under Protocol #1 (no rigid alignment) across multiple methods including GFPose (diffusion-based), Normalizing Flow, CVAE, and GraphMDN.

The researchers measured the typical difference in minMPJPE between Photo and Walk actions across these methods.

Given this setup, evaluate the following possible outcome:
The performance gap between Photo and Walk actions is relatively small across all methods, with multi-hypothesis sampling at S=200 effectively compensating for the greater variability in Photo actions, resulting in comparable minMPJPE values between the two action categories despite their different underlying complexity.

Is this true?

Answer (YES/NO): NO